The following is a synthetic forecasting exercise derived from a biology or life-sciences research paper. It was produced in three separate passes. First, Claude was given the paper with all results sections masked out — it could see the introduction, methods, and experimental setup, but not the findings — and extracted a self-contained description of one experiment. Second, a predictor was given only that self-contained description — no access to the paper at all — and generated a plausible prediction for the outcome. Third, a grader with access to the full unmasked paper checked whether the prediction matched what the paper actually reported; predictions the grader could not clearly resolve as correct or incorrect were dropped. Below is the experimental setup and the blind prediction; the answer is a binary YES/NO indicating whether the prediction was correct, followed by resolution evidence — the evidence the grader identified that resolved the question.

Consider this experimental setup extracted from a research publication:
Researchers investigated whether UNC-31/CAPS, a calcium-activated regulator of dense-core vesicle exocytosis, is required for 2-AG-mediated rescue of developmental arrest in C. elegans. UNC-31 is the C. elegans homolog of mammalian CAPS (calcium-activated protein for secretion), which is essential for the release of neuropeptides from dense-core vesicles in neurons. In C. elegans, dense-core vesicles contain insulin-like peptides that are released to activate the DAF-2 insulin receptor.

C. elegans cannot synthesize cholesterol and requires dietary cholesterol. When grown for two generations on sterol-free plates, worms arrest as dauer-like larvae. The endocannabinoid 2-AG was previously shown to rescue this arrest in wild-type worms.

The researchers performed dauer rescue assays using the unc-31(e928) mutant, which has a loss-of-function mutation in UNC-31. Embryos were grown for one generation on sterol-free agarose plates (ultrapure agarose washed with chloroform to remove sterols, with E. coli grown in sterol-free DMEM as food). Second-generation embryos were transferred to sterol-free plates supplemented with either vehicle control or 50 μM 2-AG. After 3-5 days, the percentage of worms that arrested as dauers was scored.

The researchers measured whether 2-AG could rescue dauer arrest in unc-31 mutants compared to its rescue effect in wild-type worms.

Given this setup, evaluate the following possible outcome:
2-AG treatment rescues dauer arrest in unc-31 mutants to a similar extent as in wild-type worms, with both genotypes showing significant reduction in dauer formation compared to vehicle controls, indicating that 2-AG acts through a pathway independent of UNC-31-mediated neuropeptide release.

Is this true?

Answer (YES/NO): NO